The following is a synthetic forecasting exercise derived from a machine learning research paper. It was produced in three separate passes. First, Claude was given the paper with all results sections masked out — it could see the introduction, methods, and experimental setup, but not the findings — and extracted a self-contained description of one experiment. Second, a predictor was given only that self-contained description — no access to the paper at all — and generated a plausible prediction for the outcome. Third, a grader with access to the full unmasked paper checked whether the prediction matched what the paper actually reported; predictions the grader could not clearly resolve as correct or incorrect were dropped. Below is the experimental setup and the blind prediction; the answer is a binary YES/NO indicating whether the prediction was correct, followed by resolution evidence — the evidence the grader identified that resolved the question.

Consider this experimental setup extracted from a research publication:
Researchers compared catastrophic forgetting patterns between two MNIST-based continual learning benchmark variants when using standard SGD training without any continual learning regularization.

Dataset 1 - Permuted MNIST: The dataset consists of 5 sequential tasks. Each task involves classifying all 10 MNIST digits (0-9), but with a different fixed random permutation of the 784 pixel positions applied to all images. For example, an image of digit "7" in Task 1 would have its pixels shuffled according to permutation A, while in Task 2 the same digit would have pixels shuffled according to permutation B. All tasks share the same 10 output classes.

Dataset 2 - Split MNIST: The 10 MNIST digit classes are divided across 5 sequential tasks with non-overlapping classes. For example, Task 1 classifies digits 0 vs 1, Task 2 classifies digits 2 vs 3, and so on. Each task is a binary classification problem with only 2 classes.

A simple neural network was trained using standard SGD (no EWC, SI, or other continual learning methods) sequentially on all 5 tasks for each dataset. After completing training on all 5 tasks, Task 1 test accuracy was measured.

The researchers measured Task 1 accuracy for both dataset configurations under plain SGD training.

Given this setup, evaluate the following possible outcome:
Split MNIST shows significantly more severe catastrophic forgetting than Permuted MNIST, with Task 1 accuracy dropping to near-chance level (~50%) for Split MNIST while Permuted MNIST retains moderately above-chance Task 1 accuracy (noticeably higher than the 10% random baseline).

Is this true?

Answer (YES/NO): NO